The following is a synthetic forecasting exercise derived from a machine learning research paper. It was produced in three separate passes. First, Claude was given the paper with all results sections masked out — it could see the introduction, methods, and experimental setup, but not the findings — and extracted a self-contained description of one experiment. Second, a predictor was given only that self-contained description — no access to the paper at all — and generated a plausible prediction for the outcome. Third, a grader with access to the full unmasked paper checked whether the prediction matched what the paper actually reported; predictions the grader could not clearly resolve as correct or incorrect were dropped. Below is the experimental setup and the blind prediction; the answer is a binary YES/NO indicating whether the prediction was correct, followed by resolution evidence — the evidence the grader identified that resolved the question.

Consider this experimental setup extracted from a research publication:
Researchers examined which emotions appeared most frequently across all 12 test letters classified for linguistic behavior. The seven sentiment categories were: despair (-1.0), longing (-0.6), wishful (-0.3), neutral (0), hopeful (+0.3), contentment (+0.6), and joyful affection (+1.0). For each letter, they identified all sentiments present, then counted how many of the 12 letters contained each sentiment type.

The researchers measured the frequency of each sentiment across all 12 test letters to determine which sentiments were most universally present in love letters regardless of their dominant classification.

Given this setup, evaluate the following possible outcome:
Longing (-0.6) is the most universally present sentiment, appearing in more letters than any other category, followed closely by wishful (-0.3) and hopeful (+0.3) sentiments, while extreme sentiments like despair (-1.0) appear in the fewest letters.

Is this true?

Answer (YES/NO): NO